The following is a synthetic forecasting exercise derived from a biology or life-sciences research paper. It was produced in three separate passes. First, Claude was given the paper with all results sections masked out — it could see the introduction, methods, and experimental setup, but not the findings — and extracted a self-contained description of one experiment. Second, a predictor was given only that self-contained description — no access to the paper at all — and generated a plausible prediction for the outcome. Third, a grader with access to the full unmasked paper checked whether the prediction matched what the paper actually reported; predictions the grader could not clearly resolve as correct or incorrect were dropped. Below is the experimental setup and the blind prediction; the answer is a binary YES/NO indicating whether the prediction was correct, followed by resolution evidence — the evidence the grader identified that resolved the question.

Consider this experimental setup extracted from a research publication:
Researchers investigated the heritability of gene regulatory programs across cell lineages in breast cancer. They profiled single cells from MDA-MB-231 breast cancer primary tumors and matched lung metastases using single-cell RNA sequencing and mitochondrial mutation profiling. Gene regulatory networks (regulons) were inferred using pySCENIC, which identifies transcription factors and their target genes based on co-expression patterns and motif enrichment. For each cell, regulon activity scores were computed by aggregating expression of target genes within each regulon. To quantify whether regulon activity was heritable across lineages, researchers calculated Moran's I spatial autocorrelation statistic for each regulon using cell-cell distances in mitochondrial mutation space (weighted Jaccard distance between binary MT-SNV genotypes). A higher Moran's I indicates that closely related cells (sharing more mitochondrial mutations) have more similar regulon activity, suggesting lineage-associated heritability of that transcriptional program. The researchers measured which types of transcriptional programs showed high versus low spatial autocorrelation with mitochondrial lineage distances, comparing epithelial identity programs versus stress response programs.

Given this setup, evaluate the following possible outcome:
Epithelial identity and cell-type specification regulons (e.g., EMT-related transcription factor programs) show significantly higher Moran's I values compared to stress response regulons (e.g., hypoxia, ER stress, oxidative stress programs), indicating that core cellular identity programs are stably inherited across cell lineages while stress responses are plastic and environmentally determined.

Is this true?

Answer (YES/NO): NO